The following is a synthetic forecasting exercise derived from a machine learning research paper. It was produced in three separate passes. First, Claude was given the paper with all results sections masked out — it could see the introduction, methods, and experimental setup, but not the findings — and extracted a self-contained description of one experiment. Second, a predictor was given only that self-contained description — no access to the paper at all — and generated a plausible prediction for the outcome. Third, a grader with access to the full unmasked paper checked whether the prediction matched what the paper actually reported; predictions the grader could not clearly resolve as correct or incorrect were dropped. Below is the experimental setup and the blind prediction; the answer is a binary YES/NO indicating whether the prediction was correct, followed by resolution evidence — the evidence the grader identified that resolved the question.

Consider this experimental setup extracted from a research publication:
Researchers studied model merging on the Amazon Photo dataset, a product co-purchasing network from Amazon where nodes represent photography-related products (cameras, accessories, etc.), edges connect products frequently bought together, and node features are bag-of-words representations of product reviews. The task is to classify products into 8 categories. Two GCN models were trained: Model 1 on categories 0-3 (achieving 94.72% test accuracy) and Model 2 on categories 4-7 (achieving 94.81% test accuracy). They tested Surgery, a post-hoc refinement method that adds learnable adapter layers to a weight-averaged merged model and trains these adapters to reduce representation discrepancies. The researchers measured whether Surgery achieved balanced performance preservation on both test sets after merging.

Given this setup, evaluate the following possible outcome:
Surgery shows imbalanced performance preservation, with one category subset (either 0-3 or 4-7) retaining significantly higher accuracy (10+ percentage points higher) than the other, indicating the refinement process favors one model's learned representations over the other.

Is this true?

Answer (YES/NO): NO